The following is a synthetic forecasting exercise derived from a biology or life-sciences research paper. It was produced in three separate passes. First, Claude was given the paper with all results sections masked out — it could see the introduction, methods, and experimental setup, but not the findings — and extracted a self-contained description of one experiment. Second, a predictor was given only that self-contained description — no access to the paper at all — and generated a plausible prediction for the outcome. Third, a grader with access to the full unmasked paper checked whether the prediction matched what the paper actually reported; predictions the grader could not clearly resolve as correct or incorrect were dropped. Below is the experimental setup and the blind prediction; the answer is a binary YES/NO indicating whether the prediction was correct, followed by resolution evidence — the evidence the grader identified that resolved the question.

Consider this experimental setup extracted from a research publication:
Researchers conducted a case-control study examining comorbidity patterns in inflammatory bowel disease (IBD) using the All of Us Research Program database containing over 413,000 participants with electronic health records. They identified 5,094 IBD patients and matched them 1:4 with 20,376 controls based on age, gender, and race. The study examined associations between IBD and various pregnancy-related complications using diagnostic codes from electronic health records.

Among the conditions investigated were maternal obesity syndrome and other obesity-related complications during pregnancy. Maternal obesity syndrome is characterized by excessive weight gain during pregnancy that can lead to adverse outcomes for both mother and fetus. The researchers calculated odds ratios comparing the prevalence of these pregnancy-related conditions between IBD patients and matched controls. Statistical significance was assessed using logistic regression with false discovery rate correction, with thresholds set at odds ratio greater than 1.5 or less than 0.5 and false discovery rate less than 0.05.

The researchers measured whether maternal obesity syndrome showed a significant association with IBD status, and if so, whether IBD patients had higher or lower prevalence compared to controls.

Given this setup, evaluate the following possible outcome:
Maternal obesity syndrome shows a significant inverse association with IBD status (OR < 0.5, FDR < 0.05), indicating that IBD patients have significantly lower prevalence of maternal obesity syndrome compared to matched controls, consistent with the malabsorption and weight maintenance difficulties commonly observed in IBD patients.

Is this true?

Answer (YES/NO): YES